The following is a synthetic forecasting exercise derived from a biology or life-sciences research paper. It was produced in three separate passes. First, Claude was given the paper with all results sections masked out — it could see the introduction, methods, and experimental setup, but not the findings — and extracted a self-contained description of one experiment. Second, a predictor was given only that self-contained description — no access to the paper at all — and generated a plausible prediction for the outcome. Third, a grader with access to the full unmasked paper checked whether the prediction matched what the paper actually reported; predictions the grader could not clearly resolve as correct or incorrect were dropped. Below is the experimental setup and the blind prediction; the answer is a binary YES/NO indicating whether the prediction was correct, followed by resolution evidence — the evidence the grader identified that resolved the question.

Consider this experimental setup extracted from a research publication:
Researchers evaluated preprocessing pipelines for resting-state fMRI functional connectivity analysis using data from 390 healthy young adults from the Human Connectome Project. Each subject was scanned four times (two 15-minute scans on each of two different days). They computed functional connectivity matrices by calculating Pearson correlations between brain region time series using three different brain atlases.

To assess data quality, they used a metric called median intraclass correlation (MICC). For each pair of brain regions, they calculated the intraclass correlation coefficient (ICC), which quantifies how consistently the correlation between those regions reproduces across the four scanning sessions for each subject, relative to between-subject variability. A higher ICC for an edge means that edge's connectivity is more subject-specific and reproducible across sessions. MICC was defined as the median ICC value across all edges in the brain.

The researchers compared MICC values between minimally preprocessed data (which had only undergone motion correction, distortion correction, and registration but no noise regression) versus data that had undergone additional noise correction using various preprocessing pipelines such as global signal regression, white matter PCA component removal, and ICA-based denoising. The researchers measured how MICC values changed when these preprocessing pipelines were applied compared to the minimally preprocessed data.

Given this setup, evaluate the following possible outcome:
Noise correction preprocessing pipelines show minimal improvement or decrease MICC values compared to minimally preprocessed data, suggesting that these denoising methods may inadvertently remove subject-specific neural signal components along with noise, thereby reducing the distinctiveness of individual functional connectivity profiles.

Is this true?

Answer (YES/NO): YES